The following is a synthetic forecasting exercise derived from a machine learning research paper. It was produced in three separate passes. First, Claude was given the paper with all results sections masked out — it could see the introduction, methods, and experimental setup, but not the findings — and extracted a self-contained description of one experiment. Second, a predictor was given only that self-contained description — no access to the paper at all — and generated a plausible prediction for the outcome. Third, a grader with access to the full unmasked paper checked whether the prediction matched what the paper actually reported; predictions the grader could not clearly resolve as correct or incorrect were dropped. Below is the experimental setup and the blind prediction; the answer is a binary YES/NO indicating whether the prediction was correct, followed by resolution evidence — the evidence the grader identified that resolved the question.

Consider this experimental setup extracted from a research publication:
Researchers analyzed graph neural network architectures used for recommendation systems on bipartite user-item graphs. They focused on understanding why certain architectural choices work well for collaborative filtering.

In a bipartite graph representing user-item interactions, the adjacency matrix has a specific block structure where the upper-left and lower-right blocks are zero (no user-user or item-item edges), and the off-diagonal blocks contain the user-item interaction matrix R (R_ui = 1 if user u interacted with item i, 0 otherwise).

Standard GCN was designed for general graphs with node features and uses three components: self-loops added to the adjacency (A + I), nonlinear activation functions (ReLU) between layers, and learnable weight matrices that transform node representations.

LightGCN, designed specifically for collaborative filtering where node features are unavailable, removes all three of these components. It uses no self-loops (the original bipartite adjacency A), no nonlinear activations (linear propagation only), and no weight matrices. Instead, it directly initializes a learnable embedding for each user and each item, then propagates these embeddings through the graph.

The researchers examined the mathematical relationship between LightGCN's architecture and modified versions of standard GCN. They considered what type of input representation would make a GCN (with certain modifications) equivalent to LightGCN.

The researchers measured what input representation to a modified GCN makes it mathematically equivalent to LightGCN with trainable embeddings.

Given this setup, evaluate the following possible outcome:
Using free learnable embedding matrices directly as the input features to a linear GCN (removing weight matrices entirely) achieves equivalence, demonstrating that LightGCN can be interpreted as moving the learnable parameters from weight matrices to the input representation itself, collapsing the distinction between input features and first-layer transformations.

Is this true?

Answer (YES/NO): NO